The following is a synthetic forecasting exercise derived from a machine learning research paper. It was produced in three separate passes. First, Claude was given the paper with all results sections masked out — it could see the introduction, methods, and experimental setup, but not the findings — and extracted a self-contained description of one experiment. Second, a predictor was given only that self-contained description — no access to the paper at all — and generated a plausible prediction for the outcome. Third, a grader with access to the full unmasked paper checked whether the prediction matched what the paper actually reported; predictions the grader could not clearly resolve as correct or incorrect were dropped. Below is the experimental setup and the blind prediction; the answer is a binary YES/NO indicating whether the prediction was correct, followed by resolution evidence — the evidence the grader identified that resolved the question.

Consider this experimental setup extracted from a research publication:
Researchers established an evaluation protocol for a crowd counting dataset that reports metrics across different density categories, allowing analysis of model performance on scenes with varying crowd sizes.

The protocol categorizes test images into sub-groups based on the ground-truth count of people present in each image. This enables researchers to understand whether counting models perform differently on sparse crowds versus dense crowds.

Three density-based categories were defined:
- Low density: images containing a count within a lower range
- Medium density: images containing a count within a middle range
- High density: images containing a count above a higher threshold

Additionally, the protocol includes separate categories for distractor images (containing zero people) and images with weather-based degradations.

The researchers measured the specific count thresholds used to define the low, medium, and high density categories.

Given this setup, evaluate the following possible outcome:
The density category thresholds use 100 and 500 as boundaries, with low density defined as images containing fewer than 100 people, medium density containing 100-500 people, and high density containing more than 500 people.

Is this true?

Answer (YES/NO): NO